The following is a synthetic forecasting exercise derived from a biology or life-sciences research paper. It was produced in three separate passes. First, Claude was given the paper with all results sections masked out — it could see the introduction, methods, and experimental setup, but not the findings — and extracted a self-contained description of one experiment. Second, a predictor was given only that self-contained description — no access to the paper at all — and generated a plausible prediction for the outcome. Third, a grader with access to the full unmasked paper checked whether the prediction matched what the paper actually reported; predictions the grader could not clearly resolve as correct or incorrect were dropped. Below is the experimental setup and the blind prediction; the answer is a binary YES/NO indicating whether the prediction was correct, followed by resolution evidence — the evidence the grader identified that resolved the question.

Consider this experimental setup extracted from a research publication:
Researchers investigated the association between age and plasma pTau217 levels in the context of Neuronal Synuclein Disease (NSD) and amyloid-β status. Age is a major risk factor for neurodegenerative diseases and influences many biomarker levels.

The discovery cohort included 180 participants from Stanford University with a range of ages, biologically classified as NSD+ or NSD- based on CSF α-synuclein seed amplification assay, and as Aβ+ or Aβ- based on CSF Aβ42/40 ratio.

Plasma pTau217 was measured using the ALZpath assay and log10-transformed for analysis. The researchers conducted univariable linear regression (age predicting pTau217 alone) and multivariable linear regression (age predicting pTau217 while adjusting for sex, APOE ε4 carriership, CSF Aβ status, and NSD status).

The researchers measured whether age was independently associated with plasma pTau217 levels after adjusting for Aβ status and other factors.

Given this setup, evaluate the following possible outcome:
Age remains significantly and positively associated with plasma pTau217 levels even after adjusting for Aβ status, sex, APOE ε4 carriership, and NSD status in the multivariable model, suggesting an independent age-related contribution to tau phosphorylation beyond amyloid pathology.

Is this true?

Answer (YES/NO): NO